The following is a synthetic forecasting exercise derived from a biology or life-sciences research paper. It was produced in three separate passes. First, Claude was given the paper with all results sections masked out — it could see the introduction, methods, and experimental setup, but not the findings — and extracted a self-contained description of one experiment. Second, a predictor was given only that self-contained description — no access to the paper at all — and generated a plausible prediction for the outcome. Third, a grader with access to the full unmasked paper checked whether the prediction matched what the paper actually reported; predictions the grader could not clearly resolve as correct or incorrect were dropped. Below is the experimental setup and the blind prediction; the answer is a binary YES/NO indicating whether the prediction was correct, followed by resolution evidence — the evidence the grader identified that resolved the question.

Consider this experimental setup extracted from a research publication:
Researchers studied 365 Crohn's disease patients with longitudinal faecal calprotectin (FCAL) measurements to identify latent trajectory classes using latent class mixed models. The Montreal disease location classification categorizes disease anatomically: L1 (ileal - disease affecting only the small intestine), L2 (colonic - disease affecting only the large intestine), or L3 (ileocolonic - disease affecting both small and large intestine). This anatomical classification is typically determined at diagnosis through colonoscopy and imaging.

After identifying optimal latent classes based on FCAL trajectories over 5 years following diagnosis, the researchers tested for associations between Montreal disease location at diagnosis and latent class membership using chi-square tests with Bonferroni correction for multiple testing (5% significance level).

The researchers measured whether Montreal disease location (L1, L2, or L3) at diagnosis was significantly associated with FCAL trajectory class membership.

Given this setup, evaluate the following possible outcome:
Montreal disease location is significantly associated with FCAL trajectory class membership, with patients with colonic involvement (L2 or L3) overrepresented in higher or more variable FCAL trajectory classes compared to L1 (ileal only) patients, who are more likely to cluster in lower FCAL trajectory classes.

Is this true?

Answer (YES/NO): NO